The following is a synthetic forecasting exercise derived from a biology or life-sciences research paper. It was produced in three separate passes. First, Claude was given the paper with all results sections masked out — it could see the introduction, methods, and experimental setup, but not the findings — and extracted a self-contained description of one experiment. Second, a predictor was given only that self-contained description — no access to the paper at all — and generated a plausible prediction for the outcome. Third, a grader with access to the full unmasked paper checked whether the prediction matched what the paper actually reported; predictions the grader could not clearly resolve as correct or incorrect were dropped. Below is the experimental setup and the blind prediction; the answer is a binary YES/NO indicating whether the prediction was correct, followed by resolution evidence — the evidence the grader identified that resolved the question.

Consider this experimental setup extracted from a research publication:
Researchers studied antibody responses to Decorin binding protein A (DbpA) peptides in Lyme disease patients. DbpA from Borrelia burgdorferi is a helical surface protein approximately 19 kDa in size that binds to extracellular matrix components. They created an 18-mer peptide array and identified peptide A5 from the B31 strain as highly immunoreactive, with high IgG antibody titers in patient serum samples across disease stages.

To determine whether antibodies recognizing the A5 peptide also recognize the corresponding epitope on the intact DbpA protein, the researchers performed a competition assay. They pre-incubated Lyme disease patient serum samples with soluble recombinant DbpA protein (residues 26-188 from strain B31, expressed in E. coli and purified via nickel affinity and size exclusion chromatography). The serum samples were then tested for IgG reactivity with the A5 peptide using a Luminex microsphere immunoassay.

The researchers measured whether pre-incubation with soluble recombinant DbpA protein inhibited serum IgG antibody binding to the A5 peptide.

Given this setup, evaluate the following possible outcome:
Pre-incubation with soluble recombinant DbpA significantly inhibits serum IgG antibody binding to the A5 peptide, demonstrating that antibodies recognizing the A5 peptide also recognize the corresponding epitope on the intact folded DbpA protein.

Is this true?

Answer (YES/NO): NO